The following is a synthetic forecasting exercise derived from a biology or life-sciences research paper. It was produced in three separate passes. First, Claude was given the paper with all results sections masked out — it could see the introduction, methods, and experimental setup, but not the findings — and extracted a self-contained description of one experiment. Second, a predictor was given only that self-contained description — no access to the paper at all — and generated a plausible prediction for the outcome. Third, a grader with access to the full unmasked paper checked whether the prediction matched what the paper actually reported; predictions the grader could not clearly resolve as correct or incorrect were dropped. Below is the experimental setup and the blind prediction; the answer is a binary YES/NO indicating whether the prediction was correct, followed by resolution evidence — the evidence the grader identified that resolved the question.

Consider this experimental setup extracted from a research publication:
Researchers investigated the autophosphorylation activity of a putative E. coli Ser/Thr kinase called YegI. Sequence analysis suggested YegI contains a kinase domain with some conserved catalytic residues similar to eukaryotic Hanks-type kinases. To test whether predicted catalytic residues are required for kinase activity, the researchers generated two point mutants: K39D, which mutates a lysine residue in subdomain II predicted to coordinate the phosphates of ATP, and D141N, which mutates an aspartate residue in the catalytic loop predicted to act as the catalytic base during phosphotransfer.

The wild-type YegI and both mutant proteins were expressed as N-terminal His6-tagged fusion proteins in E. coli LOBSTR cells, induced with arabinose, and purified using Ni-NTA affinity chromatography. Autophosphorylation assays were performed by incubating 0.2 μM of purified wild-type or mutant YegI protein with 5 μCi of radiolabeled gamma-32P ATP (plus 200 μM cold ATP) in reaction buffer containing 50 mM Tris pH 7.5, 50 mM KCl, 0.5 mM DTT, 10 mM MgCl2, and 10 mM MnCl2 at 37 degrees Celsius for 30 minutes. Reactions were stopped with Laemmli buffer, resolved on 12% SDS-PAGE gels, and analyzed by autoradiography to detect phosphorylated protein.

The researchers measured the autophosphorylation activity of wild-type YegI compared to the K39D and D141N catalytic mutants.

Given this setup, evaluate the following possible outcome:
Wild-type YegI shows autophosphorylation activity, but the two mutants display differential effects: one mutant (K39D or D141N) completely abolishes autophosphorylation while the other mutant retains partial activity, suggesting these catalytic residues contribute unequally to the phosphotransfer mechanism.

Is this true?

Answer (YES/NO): NO